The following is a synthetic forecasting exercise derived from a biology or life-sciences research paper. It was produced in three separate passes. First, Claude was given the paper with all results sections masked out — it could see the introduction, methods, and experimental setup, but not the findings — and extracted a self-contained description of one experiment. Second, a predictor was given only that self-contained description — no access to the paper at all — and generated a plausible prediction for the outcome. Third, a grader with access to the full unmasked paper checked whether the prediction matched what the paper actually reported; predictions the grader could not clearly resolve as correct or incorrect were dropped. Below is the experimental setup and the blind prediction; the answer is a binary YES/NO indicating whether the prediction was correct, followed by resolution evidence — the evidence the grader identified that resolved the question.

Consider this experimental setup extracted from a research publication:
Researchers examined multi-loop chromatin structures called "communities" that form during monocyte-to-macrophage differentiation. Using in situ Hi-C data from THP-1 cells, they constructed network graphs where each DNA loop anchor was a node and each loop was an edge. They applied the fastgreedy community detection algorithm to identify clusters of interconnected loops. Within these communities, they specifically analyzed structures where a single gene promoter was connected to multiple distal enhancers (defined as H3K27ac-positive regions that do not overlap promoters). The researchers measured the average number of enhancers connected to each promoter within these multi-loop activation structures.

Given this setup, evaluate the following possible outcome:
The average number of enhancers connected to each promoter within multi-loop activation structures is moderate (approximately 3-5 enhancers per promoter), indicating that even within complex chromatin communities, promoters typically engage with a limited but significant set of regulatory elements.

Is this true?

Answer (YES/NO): YES